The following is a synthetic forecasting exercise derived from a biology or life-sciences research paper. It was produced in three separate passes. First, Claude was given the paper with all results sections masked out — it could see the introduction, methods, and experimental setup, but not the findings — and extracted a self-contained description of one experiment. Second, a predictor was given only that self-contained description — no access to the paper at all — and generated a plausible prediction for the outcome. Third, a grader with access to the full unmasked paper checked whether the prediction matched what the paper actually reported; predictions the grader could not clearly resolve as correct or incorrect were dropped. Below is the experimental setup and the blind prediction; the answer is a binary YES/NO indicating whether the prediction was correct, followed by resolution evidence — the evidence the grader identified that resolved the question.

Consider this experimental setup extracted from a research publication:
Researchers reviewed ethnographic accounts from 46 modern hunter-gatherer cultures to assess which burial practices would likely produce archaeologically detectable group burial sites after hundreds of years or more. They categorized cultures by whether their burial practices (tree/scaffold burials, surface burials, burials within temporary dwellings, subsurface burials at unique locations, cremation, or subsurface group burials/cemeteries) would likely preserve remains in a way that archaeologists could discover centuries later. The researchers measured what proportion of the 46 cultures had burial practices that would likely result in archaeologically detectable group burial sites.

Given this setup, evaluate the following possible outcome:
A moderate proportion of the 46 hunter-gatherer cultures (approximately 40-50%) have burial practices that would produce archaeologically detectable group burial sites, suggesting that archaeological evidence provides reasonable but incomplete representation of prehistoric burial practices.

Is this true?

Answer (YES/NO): NO